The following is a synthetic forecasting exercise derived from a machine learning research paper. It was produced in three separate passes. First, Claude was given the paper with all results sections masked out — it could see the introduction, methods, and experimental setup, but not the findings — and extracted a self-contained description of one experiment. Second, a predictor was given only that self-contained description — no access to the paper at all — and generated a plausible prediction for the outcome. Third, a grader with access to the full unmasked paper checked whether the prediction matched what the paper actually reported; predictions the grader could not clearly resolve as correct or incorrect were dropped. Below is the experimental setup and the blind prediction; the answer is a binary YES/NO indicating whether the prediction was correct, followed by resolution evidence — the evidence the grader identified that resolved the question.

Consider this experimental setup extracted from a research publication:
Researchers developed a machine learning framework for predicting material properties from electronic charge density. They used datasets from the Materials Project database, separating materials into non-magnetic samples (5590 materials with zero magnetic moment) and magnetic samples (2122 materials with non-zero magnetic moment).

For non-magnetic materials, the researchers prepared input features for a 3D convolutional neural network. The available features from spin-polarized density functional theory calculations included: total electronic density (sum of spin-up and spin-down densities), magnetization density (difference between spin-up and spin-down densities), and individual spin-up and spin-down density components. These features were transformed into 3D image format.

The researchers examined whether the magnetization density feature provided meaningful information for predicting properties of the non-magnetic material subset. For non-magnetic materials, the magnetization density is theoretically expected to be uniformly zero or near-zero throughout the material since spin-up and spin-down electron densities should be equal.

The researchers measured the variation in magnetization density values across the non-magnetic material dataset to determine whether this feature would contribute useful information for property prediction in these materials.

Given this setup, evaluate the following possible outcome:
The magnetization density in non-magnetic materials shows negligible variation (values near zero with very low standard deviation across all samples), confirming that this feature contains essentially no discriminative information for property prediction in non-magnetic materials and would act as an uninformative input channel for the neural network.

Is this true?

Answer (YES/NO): YES